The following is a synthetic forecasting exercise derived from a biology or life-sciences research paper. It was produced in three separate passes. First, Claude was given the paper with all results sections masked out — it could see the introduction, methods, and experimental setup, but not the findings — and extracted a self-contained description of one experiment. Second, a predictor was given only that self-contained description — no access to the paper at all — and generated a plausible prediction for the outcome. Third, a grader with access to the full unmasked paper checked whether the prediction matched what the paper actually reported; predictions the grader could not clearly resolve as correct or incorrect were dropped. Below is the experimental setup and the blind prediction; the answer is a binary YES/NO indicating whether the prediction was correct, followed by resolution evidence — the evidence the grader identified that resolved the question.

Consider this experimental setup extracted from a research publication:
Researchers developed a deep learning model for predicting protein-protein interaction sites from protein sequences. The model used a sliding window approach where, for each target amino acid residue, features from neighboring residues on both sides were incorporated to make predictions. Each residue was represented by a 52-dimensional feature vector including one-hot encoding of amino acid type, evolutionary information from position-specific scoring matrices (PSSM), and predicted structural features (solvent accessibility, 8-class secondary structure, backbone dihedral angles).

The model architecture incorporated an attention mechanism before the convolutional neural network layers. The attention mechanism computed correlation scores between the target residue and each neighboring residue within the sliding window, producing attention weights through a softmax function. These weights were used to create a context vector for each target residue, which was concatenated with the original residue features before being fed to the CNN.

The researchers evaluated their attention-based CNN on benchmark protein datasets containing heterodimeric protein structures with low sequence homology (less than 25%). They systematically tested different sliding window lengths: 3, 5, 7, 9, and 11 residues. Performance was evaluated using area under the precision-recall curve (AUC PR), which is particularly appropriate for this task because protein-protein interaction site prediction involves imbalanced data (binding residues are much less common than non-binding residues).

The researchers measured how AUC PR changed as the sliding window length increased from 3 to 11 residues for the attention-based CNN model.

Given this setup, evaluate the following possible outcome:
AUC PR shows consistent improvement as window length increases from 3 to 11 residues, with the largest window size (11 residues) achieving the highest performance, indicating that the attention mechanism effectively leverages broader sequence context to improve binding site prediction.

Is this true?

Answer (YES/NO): NO